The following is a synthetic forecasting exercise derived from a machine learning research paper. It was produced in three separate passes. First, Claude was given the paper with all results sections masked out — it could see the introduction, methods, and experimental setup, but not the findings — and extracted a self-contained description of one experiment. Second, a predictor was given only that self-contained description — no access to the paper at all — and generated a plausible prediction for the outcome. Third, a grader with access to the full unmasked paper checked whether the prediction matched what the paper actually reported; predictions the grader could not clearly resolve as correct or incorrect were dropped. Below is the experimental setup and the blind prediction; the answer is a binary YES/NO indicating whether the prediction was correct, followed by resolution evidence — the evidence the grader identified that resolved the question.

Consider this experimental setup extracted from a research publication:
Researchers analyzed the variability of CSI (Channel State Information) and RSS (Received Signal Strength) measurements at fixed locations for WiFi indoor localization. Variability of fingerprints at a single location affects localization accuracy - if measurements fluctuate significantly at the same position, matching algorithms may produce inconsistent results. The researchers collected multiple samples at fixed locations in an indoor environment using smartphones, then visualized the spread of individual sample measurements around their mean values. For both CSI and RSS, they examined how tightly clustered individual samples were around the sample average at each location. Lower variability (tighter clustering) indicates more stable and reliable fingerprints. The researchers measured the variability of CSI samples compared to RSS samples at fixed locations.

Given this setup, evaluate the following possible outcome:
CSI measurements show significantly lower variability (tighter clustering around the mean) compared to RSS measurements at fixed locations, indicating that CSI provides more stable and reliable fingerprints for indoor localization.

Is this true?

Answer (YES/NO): YES